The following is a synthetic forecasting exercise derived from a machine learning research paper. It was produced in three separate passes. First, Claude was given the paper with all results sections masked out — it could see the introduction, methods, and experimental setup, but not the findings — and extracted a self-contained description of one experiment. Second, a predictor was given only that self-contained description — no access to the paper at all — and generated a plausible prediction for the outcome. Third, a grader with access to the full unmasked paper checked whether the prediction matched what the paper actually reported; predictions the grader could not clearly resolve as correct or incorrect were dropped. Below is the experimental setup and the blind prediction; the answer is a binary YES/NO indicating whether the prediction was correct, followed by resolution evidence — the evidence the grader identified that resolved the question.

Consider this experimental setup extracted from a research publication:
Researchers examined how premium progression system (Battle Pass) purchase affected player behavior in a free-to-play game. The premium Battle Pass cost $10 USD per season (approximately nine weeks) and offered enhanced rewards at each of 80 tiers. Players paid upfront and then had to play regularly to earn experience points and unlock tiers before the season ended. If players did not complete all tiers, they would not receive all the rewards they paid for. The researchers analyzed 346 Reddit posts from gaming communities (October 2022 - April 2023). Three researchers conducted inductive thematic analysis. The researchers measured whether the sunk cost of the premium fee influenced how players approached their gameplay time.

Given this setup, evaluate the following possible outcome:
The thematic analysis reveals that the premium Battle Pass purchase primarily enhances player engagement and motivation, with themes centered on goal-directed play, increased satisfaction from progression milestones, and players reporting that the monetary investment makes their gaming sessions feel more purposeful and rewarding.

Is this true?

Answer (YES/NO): NO